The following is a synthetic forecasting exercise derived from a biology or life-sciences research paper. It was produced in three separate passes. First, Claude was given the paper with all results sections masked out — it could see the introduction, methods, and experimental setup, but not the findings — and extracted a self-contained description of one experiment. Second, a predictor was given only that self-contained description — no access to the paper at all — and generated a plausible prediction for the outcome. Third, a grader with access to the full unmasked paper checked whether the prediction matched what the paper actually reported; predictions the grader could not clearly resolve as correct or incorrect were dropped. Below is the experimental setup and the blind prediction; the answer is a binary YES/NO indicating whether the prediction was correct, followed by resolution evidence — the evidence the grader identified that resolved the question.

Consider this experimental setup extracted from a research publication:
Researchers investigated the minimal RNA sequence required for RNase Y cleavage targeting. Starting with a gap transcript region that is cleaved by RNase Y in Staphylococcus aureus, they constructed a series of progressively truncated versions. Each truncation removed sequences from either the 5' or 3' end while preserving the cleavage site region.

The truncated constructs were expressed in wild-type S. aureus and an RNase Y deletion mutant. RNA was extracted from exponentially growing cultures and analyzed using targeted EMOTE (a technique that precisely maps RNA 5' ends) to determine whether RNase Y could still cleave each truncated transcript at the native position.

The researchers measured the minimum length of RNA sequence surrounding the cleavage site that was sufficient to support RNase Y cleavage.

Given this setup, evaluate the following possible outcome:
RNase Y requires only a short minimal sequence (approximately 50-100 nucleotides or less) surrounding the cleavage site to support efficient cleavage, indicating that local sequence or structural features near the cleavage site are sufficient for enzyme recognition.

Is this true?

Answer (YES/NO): YES